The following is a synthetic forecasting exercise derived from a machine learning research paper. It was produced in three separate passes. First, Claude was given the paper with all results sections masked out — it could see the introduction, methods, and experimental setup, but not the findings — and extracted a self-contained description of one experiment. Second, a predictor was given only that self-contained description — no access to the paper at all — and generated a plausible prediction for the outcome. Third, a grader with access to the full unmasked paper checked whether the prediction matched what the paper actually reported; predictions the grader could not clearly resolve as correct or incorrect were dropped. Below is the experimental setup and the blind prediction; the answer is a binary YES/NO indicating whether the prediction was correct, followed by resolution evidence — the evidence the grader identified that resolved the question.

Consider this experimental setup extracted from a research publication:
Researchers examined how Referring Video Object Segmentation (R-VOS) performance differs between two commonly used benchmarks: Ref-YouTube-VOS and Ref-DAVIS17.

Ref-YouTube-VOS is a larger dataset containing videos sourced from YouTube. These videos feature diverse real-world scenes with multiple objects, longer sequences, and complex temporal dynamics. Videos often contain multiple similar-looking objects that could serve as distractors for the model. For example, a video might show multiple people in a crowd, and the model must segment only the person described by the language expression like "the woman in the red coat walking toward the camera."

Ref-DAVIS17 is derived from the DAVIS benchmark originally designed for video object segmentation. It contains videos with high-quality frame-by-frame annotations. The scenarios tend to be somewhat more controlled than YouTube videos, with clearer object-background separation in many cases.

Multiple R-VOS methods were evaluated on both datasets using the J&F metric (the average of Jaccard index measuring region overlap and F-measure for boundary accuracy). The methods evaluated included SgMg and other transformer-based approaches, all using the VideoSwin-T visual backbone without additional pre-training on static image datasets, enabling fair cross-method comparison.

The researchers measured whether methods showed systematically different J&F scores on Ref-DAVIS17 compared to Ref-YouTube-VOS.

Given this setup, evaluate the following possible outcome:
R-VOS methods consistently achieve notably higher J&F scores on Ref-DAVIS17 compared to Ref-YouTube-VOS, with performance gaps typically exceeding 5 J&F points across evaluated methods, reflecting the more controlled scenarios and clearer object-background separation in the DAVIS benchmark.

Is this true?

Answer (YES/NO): NO